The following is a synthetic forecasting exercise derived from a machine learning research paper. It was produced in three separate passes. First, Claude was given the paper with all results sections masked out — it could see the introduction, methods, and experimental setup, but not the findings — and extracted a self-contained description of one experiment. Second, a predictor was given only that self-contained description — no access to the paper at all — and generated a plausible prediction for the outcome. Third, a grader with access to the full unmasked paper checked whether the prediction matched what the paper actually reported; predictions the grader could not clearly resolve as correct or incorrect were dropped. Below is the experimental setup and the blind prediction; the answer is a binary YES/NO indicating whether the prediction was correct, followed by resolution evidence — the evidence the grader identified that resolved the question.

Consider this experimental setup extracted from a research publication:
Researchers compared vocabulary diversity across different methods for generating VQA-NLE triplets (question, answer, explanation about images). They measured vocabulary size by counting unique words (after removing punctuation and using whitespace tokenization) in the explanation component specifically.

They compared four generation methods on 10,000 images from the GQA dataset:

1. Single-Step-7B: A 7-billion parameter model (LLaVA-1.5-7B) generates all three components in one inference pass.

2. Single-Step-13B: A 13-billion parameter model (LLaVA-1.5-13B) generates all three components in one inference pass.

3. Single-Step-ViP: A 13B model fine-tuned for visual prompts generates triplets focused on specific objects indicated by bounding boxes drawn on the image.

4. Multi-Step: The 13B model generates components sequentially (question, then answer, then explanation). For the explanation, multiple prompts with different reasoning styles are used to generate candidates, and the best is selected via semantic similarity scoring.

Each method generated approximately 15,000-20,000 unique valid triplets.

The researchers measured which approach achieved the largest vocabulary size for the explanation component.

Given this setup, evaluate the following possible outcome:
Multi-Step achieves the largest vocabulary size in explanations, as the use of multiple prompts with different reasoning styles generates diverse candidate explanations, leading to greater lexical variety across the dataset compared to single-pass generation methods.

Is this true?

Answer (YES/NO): YES